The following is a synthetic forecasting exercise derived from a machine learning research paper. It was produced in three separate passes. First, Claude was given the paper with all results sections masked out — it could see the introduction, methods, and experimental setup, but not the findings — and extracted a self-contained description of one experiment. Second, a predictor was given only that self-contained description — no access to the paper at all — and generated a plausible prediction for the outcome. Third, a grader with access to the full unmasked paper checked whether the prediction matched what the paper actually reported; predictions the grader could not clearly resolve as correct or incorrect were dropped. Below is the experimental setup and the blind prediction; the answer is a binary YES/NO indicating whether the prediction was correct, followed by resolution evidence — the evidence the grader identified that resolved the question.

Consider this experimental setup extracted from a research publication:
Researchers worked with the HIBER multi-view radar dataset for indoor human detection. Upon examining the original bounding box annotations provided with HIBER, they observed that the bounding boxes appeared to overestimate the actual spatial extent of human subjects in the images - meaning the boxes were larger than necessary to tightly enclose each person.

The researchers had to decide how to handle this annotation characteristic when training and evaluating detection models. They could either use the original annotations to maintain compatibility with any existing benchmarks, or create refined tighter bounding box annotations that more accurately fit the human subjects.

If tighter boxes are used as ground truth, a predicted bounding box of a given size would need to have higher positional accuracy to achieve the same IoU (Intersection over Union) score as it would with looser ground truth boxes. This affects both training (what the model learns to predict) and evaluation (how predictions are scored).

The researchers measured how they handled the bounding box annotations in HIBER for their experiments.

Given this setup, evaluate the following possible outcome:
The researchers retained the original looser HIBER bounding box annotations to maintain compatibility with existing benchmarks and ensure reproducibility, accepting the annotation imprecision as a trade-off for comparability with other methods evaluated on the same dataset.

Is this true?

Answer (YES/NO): NO